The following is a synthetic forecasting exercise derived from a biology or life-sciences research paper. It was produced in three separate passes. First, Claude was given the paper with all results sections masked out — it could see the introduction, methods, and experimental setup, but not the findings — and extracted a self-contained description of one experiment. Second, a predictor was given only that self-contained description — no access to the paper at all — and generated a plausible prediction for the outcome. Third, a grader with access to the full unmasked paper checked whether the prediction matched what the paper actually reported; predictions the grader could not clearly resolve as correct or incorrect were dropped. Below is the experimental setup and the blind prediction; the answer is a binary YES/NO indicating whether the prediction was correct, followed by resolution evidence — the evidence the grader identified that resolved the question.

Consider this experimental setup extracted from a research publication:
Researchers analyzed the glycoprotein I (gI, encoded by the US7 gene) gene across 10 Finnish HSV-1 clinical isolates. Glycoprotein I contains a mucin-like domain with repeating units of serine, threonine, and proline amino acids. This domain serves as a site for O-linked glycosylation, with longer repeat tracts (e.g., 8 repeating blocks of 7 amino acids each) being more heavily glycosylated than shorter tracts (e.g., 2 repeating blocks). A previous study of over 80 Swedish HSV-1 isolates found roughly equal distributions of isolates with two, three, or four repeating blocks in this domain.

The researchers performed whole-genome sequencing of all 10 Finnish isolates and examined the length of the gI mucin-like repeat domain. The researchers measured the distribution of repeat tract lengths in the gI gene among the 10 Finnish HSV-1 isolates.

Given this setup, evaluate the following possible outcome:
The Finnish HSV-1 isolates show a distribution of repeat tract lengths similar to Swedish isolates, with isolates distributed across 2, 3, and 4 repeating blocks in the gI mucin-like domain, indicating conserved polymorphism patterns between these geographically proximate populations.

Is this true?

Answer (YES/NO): NO